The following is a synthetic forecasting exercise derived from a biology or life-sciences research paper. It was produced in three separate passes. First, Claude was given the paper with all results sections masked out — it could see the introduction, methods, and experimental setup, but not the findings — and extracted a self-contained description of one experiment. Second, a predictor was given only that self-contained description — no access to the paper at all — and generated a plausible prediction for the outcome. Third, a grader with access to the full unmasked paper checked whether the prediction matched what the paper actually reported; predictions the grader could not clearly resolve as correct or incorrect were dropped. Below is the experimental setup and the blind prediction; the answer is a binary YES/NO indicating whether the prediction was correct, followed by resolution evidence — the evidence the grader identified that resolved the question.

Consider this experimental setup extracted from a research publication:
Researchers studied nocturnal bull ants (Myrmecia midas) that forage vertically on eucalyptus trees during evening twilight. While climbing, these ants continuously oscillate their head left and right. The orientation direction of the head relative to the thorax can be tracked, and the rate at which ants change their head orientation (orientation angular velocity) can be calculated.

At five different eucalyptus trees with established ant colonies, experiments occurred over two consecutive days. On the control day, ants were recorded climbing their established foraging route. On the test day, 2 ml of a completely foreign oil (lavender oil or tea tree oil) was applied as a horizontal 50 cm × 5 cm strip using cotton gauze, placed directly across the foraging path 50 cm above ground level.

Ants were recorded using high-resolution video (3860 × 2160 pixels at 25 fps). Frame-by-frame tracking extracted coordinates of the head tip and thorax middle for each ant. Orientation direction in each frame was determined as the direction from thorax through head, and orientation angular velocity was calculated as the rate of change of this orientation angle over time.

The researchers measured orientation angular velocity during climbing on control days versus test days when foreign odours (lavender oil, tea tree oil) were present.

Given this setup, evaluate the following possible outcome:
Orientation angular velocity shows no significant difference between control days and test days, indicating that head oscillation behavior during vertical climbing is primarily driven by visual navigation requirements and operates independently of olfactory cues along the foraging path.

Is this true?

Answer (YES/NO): NO